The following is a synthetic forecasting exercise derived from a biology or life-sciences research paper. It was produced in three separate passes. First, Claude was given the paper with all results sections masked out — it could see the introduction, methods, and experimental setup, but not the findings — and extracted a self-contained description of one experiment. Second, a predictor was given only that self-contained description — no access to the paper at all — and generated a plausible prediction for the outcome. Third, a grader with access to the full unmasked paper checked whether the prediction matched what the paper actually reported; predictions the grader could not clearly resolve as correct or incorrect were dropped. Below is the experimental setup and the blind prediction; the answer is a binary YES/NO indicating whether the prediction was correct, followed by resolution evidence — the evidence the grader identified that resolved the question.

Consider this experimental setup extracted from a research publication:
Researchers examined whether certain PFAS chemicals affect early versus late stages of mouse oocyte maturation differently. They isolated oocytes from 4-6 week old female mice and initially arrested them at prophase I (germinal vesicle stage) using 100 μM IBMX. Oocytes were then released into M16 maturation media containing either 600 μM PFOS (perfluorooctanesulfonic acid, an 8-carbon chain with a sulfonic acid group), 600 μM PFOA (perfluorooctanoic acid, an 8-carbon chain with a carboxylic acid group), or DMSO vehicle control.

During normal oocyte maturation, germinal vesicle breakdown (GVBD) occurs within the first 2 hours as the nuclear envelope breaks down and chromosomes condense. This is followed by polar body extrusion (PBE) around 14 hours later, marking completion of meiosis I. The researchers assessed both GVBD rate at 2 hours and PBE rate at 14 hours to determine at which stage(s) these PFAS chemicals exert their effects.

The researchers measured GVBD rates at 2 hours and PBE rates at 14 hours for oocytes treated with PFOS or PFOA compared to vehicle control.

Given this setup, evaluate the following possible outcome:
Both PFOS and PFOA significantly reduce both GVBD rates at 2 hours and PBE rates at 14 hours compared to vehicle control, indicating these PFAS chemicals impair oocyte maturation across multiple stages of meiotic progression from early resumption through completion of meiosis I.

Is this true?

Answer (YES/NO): NO